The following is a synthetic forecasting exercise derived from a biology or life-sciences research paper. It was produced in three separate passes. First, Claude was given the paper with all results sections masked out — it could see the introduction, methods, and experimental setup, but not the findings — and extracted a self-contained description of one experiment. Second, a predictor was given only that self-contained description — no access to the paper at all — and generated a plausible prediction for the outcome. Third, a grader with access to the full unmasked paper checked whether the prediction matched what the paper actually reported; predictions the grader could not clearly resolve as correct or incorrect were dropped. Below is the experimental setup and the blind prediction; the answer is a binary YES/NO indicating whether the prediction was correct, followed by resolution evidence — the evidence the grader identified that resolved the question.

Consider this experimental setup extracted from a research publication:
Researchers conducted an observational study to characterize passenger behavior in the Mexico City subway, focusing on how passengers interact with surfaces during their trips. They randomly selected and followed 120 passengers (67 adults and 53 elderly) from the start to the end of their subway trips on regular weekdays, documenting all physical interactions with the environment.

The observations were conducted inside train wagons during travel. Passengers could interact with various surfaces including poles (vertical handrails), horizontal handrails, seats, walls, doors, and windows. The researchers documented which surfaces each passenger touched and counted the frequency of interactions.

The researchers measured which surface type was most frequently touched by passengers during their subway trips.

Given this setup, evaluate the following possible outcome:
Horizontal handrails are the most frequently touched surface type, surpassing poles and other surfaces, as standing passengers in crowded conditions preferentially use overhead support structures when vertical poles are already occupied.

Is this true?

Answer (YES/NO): NO